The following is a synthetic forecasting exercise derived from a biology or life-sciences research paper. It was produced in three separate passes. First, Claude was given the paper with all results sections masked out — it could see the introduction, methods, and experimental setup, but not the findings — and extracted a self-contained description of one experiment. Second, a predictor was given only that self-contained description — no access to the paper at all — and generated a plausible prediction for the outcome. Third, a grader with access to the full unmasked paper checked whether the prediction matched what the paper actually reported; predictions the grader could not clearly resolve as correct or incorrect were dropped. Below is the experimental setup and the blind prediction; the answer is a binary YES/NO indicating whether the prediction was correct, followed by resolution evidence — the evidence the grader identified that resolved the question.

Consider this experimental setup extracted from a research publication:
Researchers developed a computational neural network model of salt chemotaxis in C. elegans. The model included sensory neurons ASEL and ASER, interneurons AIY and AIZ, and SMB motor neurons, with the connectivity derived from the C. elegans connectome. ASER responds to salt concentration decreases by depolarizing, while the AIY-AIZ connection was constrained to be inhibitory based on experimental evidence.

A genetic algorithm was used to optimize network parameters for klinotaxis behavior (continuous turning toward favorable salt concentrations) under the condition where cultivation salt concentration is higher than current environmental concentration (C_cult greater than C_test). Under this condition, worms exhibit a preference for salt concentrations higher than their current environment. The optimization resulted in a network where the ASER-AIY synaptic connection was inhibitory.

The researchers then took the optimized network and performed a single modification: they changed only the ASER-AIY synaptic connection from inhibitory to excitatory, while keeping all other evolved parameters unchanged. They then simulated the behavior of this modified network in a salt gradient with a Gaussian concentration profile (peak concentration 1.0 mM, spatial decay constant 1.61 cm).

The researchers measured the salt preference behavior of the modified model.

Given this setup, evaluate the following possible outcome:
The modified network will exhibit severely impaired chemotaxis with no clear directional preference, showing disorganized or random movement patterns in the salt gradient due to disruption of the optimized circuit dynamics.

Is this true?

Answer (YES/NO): NO